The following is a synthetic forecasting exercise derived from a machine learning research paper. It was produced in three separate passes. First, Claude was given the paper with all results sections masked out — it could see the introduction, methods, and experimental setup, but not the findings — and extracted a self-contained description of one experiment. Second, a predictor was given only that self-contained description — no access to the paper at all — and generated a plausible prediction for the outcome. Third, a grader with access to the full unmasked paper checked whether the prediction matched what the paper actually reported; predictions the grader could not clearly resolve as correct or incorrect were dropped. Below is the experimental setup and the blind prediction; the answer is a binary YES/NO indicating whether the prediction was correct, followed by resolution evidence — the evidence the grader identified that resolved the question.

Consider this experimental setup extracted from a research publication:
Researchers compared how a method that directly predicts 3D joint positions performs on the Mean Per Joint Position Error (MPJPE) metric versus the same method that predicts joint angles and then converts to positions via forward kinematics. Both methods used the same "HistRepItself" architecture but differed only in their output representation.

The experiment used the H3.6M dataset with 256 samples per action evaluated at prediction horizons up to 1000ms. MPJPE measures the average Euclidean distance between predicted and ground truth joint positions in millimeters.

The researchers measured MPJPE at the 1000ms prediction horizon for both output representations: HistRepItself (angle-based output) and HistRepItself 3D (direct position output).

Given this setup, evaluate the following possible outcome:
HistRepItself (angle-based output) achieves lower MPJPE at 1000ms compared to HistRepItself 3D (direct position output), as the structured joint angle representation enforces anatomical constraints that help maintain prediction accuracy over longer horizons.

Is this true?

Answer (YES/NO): NO